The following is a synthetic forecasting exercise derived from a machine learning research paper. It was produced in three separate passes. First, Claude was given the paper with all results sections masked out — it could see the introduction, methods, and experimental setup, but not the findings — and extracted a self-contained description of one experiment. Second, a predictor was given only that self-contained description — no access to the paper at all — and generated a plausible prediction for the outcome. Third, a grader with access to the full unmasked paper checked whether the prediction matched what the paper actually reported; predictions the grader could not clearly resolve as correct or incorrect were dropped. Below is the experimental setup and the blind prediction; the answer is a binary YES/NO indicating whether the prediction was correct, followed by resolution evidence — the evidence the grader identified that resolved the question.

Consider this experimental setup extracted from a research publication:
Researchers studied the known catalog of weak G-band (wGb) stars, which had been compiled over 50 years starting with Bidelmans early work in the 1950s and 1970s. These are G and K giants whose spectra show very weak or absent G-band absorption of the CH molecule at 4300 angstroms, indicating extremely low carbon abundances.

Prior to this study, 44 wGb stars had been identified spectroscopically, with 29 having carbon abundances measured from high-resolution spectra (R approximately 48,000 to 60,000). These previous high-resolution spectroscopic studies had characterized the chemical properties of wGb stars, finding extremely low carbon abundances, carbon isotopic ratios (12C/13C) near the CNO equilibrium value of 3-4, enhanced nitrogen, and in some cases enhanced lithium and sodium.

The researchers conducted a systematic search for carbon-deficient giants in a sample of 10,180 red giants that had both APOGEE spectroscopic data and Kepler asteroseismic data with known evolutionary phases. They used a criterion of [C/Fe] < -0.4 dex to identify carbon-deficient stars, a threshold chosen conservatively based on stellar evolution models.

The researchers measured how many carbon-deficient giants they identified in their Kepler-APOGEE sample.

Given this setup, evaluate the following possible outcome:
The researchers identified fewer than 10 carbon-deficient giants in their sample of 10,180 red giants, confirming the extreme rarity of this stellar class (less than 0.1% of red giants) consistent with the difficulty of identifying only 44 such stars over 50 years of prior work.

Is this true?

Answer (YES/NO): NO